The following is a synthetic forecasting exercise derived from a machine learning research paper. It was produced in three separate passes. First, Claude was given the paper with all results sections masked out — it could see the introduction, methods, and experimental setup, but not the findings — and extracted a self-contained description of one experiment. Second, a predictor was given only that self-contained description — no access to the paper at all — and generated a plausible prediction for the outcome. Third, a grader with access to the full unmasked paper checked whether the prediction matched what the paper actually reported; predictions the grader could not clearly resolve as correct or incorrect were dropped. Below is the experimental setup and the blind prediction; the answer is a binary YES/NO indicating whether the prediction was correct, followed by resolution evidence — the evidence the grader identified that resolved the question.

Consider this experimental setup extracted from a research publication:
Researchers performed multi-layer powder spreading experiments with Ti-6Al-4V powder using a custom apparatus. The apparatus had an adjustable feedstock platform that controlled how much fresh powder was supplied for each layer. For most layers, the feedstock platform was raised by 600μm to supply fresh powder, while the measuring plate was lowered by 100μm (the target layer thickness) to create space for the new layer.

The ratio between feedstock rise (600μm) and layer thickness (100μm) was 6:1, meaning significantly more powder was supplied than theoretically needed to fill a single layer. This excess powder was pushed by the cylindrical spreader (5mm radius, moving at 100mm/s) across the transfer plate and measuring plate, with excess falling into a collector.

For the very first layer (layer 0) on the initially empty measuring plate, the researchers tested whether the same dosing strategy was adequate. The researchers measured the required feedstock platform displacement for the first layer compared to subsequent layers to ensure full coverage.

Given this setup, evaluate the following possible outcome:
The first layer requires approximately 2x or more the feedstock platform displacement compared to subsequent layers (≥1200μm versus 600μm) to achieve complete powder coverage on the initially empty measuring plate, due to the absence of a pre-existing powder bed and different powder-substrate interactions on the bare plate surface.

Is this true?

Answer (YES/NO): YES